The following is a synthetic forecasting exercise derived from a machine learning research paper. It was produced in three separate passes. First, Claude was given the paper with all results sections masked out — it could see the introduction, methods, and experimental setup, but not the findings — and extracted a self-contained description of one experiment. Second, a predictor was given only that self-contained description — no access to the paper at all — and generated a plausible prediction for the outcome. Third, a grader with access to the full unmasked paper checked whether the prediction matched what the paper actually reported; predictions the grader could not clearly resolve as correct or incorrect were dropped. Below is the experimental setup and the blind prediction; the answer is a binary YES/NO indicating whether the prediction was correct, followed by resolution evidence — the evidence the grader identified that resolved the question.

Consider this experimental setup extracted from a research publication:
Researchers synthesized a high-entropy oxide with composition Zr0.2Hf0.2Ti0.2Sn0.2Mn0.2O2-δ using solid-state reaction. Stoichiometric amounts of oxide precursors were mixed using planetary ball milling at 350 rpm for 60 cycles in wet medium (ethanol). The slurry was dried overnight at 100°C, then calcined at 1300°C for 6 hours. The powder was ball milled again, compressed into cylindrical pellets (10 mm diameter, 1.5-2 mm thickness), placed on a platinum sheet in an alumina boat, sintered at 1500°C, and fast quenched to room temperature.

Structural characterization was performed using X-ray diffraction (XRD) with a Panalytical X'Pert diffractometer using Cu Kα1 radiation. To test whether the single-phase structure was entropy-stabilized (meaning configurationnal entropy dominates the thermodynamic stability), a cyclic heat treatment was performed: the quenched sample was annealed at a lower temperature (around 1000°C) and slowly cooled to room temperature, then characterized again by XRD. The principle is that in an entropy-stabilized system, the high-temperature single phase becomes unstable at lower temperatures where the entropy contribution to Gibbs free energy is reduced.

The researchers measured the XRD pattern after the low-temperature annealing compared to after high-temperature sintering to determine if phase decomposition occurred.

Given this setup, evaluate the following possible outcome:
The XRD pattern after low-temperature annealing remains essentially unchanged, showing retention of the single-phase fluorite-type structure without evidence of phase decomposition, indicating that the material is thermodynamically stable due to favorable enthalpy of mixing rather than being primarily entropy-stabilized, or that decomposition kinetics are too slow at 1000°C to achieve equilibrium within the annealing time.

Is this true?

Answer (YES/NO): NO